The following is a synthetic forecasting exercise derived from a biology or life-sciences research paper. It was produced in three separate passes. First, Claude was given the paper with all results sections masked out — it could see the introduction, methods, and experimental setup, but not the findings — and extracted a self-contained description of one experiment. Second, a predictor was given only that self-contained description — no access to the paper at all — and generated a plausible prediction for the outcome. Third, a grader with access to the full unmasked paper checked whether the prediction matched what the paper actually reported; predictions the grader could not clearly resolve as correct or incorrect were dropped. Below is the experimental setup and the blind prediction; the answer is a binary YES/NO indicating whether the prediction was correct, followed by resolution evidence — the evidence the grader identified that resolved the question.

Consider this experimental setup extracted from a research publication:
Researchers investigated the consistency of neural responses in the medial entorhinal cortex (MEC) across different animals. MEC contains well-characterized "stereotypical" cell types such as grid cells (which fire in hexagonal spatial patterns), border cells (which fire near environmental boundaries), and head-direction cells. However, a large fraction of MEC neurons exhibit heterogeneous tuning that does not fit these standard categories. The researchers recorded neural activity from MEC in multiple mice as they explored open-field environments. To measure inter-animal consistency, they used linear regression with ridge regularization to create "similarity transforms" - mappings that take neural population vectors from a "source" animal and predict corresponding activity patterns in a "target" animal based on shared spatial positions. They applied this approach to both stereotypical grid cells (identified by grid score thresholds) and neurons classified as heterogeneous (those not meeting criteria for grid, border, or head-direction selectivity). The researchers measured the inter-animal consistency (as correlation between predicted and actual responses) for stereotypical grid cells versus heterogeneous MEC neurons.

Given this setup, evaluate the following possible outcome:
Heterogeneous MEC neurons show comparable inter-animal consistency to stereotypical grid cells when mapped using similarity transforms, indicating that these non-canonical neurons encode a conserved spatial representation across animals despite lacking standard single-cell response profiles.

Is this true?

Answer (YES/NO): YES